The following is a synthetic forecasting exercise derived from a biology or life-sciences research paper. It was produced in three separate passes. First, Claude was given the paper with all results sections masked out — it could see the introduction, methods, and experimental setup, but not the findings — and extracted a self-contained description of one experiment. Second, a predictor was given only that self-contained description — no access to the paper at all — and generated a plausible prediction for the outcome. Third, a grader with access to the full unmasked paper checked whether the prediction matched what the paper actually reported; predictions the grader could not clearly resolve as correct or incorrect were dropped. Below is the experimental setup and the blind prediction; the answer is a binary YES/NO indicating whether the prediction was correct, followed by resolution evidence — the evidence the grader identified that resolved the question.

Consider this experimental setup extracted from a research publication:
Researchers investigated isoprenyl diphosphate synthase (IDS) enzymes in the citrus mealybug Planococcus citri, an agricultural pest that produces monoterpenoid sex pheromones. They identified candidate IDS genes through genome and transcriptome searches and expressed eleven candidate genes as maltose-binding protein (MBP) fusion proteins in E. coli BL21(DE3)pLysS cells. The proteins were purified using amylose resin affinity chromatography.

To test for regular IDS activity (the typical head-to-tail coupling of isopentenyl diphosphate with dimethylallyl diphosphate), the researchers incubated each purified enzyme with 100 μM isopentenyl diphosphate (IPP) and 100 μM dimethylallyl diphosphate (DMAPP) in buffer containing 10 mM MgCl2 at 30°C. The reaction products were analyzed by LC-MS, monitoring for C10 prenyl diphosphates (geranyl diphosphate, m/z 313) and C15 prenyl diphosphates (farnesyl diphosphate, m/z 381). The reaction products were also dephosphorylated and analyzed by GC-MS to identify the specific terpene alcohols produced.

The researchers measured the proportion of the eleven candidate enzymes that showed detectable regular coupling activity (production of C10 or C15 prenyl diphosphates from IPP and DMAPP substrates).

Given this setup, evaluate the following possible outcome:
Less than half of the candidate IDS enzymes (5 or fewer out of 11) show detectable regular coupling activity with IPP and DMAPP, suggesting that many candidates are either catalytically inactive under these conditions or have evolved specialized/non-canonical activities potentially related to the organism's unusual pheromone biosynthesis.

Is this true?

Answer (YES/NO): YES